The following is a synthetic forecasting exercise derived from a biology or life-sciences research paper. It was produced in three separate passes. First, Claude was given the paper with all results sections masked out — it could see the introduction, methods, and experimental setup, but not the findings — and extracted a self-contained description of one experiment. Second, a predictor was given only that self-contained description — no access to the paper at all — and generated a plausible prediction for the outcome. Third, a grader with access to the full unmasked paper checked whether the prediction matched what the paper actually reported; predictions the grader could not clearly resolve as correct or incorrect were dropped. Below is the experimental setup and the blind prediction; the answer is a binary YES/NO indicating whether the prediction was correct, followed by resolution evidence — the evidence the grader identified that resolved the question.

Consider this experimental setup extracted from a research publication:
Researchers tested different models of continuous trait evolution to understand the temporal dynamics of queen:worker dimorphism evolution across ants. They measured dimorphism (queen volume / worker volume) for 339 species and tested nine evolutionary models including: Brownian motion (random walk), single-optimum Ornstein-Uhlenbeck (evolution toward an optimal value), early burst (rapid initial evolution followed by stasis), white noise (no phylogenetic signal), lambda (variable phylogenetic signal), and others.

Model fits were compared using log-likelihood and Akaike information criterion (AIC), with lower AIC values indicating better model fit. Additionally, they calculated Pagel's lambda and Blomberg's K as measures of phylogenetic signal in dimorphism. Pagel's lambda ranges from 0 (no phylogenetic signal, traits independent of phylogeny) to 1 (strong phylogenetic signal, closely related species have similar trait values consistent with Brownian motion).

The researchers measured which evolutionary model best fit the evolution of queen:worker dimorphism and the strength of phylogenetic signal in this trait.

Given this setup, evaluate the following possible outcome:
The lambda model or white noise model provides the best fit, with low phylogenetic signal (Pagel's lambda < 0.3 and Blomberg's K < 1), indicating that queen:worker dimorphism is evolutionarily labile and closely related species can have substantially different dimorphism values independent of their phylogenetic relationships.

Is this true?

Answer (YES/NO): NO